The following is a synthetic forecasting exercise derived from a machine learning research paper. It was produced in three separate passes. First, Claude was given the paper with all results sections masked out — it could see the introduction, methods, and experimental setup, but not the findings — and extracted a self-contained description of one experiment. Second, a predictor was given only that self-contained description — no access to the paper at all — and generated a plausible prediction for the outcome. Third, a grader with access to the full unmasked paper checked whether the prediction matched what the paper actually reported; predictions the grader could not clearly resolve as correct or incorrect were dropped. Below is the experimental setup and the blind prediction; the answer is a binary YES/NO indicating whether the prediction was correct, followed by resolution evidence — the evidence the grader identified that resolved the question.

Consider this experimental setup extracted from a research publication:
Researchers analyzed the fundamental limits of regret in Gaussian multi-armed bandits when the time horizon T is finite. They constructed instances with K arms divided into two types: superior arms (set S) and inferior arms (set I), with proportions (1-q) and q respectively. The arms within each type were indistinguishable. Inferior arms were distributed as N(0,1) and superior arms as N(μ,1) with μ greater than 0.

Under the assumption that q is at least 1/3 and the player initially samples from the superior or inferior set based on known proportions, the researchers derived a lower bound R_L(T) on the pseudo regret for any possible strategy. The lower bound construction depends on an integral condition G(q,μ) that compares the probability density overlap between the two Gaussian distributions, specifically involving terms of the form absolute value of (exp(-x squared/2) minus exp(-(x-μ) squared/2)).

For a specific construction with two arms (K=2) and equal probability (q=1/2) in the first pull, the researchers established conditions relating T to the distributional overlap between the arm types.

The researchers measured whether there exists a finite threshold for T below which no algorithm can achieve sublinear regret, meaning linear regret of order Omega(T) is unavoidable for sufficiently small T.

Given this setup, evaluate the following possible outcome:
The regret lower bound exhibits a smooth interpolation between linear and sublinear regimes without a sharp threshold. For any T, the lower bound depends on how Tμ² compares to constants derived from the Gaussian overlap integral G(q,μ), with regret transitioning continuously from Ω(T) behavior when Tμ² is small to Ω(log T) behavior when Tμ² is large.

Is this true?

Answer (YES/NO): NO